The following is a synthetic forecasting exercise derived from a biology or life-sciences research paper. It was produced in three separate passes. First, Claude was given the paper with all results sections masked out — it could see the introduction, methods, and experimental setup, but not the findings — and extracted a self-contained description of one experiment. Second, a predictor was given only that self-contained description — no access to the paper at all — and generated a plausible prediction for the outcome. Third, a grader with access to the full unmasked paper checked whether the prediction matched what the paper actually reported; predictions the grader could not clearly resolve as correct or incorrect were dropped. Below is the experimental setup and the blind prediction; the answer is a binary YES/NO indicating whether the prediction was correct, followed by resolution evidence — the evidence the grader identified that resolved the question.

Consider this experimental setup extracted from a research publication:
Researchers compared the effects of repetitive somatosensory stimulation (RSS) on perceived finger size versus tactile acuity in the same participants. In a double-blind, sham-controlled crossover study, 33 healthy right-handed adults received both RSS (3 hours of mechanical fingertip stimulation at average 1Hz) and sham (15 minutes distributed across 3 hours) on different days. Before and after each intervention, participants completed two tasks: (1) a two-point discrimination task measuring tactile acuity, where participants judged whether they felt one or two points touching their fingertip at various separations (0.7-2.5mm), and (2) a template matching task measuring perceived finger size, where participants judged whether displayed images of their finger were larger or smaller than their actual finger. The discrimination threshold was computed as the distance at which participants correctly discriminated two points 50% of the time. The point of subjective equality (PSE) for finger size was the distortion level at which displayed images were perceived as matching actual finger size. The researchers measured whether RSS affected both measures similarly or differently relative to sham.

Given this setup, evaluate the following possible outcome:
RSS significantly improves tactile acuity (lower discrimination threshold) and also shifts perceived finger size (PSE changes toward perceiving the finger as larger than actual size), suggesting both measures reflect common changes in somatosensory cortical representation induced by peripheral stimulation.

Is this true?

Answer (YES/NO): NO